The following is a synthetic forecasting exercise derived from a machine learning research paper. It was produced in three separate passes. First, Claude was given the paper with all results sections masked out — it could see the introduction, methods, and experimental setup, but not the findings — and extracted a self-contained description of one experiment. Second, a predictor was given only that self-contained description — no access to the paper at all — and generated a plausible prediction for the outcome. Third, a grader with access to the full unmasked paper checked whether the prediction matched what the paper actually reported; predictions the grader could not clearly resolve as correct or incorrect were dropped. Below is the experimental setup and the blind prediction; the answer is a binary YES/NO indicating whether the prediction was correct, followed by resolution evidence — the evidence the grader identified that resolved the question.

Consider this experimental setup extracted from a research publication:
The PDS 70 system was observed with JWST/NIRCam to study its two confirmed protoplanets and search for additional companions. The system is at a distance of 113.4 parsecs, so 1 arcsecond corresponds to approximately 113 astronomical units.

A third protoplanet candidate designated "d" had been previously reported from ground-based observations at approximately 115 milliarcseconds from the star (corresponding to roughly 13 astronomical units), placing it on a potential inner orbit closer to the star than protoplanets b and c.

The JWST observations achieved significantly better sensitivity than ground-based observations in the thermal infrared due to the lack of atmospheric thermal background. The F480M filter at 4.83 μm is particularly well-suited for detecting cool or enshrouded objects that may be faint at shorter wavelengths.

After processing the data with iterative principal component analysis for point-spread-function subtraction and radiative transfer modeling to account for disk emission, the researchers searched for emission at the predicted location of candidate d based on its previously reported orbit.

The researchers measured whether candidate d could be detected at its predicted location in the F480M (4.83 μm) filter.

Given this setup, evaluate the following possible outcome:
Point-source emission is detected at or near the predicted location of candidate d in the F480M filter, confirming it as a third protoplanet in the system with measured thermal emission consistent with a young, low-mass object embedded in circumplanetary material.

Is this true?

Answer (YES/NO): NO